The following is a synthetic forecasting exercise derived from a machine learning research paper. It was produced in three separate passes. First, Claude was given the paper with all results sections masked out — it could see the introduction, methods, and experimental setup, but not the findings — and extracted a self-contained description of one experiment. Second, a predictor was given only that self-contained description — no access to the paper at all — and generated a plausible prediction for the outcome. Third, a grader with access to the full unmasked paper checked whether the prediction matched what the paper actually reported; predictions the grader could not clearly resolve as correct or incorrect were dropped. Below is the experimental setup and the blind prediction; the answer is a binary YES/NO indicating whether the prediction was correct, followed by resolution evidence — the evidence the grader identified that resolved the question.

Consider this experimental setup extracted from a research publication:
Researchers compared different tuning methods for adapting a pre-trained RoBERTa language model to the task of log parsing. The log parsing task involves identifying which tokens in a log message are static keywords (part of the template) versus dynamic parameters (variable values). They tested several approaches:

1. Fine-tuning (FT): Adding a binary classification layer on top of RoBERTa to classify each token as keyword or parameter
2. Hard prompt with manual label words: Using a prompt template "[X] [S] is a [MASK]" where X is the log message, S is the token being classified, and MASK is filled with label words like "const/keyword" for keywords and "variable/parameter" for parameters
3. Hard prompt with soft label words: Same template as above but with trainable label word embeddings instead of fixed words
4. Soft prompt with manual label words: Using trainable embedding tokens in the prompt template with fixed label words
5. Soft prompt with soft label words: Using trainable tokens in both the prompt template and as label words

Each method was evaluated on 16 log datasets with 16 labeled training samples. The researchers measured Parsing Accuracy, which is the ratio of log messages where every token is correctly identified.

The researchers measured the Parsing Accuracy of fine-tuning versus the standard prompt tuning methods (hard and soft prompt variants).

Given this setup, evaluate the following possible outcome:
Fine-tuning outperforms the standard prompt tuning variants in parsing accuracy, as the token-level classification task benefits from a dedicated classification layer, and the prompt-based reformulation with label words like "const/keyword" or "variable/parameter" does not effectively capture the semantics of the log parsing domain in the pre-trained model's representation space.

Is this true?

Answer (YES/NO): YES